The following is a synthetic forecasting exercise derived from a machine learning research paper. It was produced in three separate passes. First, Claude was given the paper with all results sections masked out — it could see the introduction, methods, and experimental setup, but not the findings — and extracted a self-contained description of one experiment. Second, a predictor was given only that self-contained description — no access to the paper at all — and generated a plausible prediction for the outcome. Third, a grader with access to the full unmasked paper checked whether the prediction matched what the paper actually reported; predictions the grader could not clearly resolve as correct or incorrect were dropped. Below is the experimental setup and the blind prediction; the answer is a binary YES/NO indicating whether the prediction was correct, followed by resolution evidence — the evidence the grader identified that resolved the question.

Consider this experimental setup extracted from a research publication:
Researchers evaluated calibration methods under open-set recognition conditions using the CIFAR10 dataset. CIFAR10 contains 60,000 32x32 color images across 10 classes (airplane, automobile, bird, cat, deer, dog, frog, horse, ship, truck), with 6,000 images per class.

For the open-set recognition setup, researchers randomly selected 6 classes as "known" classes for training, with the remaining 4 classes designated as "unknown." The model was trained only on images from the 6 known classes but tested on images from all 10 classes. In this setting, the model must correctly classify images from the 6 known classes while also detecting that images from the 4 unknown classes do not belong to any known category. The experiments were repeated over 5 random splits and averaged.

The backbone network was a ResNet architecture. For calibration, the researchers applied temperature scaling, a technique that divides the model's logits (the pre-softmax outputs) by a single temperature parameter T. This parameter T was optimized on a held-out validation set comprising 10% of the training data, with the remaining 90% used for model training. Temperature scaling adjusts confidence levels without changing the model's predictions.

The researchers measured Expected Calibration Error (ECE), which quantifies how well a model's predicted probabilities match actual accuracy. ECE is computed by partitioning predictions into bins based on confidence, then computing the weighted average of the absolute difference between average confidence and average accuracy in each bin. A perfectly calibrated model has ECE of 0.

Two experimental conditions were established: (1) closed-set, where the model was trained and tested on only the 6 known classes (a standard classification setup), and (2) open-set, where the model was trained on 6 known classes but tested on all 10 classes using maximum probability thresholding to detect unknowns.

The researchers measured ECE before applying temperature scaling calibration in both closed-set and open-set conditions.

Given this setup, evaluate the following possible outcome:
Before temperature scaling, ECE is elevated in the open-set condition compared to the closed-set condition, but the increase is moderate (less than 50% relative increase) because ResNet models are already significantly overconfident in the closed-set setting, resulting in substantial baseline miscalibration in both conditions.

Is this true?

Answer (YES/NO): NO